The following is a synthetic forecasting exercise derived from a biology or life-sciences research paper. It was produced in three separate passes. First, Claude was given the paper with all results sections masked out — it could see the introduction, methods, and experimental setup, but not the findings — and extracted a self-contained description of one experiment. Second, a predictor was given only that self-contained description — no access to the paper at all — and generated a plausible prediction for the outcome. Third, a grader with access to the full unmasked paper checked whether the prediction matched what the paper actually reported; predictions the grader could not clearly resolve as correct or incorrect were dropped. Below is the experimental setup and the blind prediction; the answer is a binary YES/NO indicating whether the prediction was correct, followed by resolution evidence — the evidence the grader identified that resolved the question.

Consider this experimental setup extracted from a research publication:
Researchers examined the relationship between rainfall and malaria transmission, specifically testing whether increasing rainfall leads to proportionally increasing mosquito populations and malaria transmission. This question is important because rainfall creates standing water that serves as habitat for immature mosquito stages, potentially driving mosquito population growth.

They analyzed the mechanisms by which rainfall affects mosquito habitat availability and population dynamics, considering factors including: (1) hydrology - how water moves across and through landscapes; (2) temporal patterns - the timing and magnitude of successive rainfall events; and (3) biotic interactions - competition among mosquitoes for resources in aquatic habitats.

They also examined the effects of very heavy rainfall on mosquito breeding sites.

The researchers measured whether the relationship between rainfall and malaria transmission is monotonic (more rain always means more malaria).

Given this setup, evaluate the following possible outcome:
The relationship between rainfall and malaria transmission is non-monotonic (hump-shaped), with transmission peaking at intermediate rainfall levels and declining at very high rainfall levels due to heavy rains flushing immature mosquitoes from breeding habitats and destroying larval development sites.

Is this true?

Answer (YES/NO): YES